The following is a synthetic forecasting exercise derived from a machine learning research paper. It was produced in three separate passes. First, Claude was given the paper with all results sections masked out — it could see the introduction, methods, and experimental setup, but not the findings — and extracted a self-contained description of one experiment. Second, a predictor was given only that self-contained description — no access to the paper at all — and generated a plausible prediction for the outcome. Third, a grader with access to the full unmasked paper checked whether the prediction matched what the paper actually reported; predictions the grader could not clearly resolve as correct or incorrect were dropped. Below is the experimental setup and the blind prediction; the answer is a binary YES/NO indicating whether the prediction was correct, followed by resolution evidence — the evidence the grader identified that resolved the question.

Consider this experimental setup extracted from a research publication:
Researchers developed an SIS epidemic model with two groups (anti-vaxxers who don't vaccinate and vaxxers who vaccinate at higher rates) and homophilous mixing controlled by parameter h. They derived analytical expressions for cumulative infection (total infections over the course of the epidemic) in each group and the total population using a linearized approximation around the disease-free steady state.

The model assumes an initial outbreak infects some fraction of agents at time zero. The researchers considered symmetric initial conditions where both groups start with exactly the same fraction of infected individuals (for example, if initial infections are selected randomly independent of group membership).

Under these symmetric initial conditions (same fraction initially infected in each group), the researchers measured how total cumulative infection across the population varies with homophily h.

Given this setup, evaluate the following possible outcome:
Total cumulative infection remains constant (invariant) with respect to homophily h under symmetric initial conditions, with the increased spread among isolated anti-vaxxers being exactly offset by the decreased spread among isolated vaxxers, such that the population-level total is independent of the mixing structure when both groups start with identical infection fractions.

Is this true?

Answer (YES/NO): NO